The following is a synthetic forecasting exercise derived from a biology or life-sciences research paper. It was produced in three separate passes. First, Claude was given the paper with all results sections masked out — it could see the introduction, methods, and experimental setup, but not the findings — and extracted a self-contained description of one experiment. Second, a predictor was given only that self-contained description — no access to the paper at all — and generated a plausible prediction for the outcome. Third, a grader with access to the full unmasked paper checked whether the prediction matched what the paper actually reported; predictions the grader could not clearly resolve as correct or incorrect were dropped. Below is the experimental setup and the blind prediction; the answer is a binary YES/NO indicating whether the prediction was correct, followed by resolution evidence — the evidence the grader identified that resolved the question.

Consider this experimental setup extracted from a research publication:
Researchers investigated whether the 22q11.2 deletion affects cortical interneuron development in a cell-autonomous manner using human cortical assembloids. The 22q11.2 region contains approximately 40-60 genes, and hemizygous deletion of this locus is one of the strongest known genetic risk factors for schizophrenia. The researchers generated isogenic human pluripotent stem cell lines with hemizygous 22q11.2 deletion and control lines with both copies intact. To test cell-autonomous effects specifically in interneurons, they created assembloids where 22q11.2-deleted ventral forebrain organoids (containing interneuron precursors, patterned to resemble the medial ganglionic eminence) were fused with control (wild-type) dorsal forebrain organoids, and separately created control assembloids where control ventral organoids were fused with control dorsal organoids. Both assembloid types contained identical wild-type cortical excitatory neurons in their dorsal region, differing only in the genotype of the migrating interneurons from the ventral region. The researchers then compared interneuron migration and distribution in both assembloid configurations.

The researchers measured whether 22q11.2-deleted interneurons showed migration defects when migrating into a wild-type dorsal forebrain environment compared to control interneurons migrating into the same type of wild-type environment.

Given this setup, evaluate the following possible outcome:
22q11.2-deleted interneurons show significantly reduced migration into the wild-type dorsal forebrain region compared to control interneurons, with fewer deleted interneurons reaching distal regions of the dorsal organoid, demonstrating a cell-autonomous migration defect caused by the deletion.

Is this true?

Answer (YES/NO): YES